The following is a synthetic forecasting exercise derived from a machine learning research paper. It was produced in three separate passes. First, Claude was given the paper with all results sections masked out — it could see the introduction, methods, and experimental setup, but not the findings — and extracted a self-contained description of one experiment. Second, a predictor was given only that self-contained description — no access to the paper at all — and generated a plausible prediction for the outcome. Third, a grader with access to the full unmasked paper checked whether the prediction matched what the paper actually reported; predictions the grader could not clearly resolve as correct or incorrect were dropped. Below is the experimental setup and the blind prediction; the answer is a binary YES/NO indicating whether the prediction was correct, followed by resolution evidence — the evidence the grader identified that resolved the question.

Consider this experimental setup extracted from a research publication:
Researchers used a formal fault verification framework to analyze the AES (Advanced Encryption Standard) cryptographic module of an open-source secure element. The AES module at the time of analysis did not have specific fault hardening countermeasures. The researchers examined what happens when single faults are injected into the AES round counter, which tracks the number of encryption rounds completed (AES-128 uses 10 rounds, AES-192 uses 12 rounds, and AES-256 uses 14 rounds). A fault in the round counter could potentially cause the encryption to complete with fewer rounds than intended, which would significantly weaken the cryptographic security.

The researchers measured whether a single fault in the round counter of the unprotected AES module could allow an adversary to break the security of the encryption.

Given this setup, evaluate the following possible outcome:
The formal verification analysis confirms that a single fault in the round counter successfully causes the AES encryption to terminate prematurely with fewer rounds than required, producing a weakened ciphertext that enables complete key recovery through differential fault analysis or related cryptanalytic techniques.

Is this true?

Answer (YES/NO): NO